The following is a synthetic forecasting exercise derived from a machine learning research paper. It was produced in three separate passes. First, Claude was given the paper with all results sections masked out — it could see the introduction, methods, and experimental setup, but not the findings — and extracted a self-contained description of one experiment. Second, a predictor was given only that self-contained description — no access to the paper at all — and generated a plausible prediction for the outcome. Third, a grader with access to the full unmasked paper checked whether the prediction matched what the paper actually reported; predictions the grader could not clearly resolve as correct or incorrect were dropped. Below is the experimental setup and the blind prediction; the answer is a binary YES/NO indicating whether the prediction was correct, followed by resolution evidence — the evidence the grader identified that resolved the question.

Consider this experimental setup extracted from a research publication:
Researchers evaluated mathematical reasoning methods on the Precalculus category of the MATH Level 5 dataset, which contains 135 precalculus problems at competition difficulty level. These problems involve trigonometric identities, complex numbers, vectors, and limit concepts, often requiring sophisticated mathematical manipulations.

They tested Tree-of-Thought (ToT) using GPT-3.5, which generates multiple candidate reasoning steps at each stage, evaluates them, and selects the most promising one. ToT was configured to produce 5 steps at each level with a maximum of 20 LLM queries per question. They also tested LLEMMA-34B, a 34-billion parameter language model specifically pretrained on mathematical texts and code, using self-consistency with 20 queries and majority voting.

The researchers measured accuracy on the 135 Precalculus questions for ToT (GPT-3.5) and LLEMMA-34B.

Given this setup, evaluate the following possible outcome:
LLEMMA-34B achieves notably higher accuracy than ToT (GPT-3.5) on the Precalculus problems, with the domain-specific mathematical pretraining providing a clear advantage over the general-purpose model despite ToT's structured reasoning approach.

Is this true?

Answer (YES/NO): NO